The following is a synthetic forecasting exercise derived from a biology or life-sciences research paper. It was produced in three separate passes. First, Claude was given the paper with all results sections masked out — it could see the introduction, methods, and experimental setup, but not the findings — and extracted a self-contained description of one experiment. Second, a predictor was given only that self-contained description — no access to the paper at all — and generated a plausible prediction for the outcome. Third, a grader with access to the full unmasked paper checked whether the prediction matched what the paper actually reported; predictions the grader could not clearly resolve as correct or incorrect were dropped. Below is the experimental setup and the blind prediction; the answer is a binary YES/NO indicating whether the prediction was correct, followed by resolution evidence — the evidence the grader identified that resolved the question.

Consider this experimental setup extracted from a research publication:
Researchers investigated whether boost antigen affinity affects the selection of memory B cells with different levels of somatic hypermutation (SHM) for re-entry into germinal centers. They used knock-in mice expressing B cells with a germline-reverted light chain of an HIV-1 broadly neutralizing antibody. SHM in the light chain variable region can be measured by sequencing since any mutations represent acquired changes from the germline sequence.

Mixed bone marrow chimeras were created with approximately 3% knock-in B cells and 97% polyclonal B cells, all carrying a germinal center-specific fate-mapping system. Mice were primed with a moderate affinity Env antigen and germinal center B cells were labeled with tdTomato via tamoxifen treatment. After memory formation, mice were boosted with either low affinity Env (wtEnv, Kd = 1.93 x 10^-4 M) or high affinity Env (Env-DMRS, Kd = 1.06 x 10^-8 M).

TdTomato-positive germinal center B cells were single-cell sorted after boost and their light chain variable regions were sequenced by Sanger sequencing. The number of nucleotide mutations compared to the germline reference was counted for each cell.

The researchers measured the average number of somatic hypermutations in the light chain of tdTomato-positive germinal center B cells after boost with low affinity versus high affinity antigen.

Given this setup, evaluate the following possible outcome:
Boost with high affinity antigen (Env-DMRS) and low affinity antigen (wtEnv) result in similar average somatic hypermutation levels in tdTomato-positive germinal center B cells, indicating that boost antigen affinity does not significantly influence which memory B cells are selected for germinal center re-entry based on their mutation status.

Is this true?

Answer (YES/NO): NO